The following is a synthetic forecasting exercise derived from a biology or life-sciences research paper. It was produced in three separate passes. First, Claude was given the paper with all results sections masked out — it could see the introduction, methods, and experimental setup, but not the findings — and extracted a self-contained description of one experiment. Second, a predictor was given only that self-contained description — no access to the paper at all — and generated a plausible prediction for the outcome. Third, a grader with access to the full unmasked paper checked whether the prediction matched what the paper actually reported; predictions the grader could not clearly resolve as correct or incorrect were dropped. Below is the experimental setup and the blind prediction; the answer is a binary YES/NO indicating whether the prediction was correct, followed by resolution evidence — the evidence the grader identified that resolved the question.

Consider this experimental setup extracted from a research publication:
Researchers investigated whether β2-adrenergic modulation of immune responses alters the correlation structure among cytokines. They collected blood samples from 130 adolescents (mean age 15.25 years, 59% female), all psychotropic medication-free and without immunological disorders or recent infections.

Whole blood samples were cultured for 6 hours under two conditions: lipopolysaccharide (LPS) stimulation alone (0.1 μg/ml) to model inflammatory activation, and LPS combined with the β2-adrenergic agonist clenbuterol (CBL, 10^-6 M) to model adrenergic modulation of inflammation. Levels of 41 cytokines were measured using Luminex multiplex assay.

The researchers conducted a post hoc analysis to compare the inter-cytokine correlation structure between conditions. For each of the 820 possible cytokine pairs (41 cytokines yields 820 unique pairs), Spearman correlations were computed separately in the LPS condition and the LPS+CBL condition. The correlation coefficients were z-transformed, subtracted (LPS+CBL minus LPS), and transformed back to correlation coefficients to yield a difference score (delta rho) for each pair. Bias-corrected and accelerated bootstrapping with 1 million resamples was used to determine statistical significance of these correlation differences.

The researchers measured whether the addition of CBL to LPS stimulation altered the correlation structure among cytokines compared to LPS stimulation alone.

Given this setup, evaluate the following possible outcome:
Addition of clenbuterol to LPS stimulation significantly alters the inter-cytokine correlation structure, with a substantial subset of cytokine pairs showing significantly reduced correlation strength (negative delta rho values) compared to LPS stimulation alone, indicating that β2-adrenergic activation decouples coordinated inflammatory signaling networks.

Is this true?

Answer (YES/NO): NO